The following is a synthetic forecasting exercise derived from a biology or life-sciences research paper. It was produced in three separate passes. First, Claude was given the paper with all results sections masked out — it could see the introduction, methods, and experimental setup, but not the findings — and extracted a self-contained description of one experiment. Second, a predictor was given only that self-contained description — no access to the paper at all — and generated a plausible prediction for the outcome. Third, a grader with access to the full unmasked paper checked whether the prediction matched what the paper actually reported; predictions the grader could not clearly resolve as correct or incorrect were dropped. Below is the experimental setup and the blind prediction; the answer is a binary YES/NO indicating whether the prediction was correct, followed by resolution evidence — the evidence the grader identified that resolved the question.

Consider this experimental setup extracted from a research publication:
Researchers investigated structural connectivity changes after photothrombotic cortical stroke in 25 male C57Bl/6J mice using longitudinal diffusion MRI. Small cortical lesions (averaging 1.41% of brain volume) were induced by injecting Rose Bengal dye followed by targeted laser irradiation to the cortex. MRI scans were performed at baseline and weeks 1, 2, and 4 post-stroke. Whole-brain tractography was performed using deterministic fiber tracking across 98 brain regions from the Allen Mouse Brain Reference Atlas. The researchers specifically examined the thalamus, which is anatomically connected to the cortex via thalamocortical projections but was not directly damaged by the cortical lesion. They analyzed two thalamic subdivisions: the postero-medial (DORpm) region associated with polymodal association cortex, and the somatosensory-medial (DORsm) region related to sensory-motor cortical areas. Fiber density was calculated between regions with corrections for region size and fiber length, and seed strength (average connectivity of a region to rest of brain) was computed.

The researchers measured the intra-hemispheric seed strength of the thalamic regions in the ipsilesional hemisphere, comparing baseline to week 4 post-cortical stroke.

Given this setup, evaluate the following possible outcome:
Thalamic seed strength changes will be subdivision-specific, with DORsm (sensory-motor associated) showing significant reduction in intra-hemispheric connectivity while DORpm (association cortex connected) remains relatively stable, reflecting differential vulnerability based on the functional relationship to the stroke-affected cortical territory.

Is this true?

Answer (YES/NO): NO